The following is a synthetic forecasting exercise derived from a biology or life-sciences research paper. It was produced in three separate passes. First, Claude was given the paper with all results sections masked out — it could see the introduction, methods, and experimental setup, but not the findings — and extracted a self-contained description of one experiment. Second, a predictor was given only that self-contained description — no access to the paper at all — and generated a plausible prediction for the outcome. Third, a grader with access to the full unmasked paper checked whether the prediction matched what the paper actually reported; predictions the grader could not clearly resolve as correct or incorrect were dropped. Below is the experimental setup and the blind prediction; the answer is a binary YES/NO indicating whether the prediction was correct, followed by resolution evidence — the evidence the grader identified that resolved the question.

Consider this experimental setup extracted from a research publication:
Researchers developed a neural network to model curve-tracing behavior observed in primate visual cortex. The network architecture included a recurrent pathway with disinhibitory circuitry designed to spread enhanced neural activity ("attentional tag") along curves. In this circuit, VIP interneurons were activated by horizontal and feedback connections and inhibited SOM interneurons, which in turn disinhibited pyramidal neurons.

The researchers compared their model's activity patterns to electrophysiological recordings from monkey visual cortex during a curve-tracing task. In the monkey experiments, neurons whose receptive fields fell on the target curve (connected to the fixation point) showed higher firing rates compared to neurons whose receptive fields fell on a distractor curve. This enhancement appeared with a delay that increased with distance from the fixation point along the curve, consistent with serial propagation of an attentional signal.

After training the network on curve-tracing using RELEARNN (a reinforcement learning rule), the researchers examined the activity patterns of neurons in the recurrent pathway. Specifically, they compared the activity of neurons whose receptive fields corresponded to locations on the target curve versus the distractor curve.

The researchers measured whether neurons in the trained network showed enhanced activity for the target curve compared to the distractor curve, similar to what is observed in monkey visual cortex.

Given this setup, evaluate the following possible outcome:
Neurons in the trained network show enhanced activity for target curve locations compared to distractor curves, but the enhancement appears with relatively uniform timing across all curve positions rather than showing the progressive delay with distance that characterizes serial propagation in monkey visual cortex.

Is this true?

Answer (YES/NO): NO